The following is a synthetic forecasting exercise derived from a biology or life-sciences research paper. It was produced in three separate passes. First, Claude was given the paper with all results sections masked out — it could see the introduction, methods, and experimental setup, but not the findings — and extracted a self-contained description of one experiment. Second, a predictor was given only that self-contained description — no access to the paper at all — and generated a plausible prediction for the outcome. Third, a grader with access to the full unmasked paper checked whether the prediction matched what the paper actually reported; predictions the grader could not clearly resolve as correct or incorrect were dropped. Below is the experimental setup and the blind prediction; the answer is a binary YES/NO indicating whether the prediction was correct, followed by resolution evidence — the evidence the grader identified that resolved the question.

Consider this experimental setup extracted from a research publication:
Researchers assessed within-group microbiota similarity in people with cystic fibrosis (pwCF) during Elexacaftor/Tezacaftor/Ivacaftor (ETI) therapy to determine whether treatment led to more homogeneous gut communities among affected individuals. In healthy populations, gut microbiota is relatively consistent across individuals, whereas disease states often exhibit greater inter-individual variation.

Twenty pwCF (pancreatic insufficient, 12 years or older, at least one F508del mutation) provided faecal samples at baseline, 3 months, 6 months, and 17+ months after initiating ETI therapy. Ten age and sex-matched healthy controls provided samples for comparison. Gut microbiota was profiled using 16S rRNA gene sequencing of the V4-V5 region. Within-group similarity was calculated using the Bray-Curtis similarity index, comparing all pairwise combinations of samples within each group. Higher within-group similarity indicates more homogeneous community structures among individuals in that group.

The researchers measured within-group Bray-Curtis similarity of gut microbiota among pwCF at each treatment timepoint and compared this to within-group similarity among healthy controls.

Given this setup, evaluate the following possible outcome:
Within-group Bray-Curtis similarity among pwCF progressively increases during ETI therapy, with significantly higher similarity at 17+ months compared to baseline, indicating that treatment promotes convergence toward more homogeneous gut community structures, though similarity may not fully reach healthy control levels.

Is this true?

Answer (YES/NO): YES